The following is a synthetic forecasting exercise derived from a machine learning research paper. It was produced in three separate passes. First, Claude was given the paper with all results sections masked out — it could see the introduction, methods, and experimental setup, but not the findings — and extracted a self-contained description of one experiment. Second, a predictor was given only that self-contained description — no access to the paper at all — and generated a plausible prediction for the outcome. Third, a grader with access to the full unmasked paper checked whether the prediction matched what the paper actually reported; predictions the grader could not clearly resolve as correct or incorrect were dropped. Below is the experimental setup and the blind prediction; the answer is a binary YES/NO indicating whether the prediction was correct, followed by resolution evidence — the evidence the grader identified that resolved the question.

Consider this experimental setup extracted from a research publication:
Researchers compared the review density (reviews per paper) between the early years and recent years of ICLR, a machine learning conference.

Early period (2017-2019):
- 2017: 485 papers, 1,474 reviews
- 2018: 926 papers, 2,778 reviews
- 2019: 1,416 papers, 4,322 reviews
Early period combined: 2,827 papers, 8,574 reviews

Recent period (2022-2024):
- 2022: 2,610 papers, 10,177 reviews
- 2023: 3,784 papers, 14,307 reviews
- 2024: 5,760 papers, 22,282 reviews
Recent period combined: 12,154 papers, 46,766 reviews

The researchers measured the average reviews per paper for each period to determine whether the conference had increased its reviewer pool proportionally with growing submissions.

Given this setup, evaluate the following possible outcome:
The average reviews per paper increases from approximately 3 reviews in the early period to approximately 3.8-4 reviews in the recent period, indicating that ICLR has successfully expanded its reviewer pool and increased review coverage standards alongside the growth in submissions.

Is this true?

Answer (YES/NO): YES